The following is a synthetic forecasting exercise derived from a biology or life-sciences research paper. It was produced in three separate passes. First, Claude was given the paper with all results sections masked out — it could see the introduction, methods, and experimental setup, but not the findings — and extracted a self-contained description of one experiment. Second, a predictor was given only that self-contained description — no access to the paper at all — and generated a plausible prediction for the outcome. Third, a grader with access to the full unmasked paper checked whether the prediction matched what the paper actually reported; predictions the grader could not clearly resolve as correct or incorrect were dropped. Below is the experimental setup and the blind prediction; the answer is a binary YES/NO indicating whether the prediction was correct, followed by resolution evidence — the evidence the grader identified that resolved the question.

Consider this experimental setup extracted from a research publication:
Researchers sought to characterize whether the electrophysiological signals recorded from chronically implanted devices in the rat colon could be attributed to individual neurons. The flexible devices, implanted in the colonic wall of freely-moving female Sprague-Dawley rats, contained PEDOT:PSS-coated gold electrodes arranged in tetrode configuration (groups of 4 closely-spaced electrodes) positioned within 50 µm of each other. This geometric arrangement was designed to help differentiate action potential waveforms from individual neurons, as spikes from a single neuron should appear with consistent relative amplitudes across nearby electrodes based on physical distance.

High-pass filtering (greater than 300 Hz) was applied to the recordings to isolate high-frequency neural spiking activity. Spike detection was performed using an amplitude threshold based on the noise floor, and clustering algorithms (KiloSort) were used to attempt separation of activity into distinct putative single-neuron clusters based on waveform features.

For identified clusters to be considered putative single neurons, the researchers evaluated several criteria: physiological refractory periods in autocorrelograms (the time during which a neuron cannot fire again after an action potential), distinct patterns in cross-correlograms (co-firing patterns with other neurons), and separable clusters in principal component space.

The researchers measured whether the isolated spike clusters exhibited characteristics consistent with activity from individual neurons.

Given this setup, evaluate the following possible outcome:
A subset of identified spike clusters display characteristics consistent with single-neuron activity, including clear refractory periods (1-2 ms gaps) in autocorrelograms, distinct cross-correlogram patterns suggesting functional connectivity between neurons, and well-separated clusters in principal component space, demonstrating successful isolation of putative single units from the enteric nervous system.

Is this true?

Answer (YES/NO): YES